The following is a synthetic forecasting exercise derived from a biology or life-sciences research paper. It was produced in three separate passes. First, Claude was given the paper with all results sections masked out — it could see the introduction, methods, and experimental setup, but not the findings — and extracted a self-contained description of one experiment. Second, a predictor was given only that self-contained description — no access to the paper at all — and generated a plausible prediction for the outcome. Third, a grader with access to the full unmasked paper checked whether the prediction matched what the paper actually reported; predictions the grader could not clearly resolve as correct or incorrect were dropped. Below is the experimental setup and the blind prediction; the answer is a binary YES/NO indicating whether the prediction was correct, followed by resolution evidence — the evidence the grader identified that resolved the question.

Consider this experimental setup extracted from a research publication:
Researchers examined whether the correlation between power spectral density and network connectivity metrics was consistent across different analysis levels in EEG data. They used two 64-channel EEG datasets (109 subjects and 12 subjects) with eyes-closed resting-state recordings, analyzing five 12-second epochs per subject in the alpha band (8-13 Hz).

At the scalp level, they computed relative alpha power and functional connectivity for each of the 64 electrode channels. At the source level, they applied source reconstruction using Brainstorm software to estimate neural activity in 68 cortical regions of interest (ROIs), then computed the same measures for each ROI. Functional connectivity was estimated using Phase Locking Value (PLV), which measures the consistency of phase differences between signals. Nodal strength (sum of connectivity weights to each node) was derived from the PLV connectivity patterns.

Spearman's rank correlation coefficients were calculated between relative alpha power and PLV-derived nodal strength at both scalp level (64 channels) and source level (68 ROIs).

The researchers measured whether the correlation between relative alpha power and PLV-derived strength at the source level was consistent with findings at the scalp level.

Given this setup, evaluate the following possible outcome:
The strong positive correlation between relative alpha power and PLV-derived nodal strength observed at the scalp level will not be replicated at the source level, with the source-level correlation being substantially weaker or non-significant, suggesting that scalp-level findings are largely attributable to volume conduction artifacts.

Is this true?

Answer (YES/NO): NO